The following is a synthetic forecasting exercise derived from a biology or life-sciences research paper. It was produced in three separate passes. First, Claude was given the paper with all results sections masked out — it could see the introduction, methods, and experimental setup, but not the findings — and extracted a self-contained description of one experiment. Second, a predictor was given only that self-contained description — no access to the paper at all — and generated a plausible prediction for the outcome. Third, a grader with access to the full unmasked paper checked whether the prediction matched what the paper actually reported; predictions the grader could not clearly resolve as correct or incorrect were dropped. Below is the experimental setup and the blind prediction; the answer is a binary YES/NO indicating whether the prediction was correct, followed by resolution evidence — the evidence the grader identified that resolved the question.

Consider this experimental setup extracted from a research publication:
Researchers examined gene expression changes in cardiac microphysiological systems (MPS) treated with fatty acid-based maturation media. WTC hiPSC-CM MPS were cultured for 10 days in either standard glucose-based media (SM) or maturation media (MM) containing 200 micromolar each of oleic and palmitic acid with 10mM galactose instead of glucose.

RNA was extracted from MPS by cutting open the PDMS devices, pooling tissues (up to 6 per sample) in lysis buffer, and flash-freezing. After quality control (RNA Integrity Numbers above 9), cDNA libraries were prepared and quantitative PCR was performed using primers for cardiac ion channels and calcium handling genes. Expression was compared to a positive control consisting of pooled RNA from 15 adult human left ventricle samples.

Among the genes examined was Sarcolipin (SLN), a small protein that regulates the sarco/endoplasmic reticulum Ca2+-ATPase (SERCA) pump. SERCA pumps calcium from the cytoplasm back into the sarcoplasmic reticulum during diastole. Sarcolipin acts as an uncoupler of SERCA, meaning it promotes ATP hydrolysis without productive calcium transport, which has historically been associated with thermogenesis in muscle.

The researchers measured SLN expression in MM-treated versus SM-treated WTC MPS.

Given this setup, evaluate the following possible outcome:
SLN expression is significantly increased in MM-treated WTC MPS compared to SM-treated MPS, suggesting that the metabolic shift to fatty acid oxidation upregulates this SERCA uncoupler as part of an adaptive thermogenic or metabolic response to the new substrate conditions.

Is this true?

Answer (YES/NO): YES